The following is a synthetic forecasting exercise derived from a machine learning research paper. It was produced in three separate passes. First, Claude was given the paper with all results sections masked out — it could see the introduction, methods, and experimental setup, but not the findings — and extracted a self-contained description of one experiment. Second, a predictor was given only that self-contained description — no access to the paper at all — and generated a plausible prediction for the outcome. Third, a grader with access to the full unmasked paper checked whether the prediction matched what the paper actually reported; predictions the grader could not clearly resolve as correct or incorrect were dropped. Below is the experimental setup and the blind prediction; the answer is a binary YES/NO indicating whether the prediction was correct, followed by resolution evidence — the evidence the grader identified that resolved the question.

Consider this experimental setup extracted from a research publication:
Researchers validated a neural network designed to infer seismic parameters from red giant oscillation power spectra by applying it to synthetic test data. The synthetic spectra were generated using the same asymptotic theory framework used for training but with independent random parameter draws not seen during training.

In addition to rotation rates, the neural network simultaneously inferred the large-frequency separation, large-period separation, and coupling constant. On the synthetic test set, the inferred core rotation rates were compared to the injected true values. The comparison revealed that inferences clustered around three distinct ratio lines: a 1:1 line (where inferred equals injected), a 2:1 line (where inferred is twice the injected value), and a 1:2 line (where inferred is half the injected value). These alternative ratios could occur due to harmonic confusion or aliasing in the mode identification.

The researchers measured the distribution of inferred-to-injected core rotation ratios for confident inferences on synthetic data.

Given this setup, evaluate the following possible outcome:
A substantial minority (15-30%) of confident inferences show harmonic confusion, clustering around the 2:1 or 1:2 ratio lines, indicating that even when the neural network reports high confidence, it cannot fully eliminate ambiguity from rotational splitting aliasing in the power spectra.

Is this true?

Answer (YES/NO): NO